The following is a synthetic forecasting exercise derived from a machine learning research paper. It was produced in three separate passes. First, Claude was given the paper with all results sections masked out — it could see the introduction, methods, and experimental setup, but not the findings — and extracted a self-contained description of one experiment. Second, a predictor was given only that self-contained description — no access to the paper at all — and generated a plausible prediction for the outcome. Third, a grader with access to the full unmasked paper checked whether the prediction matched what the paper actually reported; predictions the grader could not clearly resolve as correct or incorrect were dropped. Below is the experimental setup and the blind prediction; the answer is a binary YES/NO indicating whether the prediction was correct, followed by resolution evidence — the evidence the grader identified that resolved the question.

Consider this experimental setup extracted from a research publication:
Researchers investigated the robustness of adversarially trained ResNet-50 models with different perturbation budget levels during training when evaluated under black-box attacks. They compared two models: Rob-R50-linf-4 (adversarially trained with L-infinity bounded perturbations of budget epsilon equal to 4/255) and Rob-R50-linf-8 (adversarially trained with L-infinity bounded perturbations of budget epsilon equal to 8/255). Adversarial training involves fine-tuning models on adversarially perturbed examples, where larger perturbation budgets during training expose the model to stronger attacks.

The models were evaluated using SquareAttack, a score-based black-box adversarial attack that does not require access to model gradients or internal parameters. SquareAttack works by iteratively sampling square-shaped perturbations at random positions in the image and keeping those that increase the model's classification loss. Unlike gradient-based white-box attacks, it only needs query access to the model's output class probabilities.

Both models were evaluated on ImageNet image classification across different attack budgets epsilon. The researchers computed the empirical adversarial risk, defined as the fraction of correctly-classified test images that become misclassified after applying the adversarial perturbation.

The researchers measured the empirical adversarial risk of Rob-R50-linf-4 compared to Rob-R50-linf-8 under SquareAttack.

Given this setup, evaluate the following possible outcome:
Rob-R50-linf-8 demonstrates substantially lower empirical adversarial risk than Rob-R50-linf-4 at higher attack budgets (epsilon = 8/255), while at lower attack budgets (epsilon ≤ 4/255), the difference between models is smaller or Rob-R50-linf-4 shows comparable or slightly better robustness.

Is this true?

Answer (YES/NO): NO